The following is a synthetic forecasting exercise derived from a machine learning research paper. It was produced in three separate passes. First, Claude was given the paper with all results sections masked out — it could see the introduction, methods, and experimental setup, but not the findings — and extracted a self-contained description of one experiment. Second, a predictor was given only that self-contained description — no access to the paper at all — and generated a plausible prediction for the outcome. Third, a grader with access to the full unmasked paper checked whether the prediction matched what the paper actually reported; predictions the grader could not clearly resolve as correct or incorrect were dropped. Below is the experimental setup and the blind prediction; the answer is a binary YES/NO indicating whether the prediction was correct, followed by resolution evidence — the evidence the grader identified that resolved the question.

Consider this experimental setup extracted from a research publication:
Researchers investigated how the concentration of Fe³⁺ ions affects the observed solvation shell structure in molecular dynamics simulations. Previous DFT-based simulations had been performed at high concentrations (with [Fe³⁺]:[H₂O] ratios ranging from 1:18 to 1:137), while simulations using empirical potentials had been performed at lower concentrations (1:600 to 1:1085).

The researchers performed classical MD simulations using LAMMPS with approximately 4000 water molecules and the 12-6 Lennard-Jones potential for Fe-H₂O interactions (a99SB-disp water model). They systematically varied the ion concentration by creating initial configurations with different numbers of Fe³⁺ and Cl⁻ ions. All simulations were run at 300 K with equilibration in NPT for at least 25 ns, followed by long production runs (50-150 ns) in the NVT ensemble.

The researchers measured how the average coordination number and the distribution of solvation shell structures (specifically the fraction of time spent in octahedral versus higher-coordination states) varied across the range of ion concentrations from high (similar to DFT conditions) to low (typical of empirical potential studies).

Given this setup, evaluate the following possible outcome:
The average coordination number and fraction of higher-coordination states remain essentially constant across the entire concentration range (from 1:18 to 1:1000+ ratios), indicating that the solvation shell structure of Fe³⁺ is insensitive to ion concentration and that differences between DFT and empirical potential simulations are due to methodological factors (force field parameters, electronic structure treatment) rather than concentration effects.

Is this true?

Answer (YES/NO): NO